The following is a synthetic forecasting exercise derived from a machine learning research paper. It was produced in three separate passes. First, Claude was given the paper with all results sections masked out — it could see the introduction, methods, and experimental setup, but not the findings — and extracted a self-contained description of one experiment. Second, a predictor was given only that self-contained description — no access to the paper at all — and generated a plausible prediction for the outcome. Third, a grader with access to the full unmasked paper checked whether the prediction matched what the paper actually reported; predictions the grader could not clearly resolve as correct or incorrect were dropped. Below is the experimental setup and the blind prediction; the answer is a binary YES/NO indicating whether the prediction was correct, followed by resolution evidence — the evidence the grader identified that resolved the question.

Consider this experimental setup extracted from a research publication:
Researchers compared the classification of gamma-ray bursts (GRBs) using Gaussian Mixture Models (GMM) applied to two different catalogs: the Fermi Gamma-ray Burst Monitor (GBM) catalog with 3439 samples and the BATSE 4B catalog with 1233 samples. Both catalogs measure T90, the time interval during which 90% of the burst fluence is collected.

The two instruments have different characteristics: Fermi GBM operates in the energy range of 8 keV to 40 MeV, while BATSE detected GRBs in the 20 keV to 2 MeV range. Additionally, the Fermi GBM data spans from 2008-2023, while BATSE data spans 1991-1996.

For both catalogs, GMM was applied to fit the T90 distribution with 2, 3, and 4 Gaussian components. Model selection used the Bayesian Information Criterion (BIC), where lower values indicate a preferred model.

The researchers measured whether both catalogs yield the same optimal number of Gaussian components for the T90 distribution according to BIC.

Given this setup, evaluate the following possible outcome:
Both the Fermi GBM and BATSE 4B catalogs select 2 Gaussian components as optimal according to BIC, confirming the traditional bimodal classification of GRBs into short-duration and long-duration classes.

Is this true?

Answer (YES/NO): YES